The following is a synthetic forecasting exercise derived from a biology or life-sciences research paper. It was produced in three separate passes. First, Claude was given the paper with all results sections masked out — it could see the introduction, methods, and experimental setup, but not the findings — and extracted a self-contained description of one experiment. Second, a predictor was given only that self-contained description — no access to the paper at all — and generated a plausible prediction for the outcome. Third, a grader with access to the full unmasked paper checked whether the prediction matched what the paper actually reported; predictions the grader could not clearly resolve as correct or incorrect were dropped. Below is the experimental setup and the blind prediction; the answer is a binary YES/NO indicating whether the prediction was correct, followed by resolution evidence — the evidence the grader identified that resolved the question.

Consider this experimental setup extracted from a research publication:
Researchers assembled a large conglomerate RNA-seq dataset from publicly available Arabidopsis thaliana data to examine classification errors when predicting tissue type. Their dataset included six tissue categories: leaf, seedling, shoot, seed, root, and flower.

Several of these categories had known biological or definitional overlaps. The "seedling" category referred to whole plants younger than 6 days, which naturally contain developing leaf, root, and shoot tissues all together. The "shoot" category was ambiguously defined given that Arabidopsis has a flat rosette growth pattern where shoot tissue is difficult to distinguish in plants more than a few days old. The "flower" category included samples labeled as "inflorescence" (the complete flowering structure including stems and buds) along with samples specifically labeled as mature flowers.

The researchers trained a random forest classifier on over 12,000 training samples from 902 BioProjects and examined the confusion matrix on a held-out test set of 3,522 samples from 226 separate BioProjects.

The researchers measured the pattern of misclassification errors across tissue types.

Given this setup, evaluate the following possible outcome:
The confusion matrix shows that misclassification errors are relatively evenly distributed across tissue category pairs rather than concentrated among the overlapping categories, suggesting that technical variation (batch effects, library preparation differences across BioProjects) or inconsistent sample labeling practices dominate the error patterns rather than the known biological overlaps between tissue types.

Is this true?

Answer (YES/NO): NO